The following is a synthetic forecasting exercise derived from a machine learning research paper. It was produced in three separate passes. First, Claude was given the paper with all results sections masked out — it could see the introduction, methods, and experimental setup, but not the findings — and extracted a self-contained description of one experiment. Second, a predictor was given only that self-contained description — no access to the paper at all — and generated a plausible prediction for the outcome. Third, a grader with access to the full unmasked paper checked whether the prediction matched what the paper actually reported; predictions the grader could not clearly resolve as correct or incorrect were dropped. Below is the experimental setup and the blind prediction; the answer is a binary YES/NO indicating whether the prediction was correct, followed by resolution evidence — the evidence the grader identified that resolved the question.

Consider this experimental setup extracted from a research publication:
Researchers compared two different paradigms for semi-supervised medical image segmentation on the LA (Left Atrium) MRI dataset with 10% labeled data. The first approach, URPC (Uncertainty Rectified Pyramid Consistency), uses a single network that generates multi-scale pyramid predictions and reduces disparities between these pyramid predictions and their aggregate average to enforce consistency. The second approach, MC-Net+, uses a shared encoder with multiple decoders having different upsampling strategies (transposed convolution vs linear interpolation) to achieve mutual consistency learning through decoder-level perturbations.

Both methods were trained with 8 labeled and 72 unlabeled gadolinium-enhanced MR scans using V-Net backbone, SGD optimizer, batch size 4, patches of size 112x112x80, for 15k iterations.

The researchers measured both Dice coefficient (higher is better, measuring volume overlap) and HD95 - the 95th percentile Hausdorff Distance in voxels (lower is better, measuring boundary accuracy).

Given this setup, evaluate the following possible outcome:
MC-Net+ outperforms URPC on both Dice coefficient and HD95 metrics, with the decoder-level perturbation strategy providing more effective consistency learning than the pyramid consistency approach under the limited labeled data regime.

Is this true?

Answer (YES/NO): YES